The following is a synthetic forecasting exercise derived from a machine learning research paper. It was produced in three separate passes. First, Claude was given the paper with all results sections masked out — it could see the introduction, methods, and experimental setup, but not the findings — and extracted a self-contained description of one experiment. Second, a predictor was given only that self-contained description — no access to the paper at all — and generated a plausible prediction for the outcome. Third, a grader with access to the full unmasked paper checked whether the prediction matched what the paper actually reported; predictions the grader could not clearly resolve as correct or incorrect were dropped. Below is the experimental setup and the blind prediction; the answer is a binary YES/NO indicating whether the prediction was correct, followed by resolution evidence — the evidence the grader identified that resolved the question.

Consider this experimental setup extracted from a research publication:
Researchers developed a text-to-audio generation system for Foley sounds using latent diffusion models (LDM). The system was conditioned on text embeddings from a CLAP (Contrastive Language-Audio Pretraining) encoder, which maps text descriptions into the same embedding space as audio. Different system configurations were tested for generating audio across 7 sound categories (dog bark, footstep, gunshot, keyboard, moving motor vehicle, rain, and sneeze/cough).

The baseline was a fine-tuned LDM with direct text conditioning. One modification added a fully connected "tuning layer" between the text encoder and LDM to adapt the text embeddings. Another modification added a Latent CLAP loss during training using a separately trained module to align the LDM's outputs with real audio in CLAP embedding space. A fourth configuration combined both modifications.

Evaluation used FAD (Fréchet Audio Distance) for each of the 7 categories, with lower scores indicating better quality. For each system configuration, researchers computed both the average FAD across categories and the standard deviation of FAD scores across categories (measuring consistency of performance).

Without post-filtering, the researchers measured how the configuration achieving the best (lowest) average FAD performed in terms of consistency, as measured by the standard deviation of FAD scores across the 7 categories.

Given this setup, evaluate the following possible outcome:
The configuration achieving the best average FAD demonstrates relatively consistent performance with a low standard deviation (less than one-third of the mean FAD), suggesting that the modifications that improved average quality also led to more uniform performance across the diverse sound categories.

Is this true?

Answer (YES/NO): NO